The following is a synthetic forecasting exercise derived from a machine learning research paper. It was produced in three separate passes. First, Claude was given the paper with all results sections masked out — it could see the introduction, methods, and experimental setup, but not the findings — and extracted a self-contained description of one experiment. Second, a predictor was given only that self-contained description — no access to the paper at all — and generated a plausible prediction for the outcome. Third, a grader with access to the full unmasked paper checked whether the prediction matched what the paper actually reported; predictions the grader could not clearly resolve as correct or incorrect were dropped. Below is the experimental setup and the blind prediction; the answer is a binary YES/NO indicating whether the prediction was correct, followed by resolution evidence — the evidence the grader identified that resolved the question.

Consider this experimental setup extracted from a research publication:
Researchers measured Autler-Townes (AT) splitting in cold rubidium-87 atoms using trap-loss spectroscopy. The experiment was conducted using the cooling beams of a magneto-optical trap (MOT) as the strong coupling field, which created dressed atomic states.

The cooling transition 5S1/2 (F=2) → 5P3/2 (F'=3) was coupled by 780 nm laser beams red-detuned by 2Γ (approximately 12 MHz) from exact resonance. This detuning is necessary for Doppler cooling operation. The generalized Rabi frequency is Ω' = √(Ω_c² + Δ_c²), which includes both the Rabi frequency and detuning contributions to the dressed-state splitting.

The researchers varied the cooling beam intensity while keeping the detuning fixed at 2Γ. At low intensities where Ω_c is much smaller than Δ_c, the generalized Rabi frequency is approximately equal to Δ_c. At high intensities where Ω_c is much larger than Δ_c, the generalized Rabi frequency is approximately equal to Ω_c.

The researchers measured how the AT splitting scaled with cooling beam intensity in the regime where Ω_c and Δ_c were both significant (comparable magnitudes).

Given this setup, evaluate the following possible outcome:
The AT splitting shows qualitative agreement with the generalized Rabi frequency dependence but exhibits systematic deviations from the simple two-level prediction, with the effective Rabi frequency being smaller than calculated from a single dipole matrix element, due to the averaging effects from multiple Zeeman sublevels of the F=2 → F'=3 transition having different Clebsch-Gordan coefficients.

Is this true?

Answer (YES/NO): NO